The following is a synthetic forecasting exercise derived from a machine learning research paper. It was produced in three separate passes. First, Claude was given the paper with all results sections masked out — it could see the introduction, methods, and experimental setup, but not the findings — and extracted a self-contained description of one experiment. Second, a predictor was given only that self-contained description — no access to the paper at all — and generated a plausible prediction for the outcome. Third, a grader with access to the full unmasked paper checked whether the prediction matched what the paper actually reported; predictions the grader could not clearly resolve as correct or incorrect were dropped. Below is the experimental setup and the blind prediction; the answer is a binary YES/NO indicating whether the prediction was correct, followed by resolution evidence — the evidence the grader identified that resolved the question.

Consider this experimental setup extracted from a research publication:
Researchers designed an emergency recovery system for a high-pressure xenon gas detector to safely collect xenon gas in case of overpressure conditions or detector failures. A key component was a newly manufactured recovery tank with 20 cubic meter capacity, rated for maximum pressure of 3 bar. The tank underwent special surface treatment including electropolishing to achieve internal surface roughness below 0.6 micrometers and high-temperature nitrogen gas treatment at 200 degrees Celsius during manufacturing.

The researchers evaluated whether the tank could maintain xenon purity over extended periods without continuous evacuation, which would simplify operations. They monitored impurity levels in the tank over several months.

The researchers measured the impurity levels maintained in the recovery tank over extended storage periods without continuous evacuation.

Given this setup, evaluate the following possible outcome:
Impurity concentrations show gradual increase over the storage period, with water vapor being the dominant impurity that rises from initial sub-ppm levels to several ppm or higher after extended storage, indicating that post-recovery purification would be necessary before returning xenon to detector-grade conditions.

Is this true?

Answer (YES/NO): NO